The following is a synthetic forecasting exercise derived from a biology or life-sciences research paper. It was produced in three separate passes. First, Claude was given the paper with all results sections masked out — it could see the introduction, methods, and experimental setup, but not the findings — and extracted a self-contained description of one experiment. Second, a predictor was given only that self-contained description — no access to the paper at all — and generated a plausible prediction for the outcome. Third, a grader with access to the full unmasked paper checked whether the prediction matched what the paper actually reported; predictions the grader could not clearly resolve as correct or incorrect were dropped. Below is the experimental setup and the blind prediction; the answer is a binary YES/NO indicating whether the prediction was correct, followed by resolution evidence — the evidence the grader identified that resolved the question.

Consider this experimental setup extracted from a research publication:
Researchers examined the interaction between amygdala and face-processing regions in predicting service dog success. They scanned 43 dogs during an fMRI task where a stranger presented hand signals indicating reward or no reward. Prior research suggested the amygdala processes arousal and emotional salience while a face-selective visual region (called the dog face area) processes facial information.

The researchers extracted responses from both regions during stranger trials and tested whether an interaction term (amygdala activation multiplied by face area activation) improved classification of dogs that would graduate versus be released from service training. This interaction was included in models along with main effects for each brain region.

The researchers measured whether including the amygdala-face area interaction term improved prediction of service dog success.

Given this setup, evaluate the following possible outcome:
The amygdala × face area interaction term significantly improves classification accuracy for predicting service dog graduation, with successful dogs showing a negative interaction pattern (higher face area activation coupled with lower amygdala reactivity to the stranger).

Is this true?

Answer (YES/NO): NO